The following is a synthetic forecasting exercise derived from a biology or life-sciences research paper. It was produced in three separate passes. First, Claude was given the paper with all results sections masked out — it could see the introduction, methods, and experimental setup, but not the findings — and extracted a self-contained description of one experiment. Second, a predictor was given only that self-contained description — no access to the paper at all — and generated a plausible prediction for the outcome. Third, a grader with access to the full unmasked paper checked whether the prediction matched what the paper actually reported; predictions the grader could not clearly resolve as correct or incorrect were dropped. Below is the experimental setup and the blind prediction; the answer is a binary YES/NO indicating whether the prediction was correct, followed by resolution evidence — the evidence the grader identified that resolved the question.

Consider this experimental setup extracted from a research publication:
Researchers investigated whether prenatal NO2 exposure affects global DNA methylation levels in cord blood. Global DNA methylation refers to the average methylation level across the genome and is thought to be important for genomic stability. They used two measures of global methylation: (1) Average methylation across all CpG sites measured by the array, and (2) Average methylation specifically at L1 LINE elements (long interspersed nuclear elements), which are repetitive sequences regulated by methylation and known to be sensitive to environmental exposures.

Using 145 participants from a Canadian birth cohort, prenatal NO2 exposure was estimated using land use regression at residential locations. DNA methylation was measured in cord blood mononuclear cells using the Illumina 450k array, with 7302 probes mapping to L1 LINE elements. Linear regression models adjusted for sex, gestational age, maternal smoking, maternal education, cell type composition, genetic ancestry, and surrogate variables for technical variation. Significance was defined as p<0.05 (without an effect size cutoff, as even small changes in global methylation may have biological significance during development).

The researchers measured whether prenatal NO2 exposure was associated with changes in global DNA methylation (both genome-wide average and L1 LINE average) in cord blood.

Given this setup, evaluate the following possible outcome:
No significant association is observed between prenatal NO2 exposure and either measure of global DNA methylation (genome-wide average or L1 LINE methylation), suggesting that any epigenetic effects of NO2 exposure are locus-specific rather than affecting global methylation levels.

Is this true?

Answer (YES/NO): YES